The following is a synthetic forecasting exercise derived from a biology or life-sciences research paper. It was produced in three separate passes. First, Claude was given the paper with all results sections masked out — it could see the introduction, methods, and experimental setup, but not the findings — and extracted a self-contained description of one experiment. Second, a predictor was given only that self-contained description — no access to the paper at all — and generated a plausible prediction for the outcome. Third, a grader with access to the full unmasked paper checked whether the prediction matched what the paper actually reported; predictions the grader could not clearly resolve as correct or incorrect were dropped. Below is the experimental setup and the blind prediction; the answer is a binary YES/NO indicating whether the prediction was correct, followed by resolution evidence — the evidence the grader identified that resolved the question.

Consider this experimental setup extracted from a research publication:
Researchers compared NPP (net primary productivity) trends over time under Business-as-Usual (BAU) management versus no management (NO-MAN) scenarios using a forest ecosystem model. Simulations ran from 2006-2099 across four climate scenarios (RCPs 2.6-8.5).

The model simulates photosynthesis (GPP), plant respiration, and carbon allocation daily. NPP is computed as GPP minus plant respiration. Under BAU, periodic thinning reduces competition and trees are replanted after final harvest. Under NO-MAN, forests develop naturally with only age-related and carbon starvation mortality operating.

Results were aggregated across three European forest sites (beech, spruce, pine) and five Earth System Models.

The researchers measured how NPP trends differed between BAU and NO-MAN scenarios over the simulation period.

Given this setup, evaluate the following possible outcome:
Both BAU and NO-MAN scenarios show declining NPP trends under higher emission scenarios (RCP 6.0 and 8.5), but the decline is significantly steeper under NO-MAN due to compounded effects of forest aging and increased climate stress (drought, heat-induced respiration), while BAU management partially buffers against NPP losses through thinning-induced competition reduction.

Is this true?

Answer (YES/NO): NO